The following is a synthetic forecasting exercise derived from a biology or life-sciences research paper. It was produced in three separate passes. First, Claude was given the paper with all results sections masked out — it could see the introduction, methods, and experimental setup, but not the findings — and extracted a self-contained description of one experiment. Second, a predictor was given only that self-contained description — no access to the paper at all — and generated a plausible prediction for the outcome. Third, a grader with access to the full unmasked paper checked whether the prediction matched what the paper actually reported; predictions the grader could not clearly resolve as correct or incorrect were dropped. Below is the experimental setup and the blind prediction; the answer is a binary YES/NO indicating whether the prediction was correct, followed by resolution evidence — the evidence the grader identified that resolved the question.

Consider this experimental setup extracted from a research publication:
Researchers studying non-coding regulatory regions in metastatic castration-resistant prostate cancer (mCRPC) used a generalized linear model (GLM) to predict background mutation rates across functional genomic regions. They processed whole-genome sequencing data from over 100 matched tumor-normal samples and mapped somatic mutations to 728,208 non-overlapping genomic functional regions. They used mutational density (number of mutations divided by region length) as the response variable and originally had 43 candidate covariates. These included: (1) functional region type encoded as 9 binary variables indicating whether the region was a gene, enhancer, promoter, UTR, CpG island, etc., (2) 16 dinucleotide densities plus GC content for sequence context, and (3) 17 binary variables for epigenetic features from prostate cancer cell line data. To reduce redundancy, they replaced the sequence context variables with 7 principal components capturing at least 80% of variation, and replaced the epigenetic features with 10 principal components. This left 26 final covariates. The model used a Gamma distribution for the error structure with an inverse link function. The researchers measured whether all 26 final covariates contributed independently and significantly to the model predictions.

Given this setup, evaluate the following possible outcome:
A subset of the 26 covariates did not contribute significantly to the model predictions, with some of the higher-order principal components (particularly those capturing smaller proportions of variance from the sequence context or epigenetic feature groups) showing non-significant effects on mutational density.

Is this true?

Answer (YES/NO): NO